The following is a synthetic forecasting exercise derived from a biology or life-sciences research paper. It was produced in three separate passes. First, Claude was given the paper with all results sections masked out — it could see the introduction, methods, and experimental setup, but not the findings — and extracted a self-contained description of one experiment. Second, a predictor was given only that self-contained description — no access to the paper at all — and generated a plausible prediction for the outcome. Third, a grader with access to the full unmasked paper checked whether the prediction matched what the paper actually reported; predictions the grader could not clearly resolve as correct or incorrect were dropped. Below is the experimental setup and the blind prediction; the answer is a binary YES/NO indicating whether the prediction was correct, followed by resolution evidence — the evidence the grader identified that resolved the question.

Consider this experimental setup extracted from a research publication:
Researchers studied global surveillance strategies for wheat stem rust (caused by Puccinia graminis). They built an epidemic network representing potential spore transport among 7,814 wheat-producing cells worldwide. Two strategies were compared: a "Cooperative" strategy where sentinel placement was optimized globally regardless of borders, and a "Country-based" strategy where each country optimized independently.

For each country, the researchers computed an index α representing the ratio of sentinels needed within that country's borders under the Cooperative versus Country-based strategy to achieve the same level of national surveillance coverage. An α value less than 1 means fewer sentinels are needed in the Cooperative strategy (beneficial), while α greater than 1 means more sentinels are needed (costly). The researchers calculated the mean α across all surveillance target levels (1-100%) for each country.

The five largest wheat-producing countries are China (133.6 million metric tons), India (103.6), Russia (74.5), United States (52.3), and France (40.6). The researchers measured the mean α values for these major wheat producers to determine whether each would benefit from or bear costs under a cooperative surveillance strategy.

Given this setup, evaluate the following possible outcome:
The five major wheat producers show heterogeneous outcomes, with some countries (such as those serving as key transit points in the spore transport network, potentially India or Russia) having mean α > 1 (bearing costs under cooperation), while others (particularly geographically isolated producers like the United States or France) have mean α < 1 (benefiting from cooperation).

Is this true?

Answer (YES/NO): NO